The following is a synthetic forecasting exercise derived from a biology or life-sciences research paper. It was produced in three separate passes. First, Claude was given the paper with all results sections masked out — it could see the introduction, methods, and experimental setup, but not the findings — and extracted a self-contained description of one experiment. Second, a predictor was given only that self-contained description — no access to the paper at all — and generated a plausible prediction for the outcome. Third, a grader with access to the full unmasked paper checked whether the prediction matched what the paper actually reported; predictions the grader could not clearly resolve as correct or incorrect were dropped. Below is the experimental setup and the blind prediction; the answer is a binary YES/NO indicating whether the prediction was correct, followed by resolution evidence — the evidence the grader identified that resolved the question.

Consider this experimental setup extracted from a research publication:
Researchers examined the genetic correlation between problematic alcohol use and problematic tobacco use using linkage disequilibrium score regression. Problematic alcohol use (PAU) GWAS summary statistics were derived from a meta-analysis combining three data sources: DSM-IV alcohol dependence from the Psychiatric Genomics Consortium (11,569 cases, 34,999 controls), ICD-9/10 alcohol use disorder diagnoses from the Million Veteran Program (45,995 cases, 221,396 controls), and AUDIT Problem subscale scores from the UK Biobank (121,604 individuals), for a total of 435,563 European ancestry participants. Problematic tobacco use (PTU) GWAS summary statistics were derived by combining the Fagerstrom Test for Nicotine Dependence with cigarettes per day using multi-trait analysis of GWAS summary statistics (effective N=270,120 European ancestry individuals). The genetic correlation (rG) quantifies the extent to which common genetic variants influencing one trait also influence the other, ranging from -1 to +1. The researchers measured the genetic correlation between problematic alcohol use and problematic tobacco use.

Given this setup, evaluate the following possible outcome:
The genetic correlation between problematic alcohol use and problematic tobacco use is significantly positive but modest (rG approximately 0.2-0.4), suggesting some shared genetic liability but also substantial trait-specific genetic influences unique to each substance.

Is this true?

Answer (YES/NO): NO